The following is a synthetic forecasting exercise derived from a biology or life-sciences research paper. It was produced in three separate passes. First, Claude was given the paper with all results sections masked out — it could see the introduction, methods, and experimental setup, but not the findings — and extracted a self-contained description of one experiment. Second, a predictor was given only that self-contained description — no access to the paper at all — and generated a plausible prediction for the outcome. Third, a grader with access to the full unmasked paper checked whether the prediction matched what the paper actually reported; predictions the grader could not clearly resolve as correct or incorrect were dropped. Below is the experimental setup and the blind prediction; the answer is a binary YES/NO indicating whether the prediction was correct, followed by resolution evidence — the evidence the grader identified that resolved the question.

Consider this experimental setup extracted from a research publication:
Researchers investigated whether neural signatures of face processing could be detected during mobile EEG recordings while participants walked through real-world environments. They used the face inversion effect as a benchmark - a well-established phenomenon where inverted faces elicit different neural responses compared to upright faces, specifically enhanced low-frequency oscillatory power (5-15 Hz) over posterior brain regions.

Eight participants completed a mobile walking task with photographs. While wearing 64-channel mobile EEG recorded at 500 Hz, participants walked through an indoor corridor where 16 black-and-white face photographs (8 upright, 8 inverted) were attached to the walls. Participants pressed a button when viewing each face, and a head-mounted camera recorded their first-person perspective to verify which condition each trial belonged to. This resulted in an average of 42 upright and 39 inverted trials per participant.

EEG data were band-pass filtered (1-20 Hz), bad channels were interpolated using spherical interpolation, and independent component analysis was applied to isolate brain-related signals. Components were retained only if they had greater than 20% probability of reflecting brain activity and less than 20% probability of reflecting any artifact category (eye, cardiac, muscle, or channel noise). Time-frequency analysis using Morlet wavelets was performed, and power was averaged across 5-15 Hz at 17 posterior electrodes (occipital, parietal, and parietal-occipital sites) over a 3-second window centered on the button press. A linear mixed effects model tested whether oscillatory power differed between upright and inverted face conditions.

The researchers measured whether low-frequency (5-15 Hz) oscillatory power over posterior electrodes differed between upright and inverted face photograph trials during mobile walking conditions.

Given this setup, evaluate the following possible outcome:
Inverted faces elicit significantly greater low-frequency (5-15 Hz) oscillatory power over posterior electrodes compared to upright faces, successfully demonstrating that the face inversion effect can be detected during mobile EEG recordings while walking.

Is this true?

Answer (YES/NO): YES